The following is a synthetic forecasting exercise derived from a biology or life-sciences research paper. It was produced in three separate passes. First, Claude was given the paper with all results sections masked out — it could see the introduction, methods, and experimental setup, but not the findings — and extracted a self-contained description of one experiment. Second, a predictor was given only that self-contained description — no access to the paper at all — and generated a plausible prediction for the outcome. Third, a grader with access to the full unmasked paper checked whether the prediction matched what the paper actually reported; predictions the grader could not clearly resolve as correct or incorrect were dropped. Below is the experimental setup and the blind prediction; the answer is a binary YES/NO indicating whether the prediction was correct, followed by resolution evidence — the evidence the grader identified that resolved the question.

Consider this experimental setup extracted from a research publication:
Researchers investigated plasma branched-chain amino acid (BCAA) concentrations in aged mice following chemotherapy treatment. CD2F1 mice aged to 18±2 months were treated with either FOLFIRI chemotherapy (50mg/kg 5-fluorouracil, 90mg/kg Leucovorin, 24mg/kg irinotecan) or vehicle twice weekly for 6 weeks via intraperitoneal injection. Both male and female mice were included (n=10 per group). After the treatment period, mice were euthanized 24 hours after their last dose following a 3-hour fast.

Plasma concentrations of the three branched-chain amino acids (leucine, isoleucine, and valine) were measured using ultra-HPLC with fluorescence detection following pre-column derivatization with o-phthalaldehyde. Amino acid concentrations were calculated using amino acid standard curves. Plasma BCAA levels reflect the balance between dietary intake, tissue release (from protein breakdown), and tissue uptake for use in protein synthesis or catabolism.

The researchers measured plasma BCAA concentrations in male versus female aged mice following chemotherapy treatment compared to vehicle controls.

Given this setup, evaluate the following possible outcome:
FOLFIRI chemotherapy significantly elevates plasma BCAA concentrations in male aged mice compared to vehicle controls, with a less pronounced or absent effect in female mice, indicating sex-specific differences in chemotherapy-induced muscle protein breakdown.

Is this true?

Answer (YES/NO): YES